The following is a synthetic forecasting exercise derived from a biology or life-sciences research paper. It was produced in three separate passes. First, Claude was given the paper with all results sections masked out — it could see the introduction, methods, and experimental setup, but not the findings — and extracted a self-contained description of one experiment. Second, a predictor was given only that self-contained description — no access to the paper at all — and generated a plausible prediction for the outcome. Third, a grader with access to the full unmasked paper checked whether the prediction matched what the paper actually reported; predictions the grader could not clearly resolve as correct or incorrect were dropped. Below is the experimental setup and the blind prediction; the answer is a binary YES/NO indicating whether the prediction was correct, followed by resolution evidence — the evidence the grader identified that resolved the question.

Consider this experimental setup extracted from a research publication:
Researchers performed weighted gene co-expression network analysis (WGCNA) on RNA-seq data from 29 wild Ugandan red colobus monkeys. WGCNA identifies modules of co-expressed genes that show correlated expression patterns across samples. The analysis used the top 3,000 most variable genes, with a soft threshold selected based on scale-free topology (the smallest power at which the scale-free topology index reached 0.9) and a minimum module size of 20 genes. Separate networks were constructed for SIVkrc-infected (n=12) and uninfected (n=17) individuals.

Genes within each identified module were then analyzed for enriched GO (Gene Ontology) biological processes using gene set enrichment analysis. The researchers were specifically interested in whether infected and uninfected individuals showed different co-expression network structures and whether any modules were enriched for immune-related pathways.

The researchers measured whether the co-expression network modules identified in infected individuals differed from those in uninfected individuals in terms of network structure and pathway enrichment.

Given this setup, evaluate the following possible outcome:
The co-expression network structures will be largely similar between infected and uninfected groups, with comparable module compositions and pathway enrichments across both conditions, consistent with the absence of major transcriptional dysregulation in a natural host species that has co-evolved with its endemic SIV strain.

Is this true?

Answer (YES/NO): NO